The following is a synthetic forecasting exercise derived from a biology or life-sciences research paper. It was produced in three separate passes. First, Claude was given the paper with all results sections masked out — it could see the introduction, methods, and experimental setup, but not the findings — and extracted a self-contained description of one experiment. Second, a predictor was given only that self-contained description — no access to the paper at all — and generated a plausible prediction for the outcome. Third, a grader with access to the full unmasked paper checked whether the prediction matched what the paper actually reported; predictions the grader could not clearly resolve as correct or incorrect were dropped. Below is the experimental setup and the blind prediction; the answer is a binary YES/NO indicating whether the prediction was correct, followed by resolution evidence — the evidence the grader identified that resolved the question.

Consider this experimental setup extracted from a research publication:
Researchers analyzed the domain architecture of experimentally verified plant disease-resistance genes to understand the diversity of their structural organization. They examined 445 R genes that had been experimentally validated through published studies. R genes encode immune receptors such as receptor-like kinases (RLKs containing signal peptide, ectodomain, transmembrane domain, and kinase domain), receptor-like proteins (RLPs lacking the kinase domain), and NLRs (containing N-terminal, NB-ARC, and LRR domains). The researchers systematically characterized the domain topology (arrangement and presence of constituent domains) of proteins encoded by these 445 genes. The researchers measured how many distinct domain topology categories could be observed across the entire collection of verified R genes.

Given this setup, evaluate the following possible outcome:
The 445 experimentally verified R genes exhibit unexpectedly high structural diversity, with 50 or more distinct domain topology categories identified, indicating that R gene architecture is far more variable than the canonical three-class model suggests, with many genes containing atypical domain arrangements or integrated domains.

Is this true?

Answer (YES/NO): NO